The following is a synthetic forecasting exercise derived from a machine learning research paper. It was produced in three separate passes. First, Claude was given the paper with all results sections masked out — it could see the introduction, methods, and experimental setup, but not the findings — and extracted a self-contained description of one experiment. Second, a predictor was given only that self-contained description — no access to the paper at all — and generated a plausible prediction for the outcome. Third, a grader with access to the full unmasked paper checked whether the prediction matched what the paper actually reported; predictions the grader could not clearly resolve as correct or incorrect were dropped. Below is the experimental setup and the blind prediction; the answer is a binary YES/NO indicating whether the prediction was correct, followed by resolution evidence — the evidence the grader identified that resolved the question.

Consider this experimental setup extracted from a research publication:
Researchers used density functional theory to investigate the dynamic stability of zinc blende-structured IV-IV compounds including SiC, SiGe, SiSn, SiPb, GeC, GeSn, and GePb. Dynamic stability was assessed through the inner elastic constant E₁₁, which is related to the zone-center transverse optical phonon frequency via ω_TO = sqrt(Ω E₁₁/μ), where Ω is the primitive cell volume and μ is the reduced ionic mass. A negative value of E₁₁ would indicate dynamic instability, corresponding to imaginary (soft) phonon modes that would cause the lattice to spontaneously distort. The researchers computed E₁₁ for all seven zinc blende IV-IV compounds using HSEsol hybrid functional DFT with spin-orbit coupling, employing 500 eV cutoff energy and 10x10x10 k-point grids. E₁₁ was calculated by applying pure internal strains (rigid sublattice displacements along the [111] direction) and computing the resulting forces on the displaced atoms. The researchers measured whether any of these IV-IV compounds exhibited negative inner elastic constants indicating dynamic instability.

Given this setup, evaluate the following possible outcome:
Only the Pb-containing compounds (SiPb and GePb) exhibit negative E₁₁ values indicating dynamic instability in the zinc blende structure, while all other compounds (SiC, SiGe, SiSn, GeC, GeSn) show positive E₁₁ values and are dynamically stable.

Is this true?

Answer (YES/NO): NO